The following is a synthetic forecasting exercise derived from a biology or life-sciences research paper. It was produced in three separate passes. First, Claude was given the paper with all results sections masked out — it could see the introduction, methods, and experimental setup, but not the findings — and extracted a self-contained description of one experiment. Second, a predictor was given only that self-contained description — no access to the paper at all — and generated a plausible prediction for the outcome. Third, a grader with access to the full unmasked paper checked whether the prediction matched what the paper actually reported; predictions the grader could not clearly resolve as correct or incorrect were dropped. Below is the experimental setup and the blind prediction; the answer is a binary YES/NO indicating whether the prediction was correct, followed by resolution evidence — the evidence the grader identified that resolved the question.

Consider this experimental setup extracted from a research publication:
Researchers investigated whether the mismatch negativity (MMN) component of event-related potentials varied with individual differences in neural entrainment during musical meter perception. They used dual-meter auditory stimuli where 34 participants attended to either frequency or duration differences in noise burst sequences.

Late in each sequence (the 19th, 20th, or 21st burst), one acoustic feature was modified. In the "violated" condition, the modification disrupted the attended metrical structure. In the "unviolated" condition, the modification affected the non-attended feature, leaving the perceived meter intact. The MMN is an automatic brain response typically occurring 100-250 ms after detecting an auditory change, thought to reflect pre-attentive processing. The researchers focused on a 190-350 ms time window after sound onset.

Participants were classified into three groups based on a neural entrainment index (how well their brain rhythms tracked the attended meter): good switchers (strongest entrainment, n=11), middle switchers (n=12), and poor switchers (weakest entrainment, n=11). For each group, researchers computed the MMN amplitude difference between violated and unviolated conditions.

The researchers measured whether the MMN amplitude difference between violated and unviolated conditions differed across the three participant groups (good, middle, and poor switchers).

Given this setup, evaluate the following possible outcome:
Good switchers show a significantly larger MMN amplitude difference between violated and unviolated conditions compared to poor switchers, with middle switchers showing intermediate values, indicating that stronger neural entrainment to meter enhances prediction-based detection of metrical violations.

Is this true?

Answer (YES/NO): NO